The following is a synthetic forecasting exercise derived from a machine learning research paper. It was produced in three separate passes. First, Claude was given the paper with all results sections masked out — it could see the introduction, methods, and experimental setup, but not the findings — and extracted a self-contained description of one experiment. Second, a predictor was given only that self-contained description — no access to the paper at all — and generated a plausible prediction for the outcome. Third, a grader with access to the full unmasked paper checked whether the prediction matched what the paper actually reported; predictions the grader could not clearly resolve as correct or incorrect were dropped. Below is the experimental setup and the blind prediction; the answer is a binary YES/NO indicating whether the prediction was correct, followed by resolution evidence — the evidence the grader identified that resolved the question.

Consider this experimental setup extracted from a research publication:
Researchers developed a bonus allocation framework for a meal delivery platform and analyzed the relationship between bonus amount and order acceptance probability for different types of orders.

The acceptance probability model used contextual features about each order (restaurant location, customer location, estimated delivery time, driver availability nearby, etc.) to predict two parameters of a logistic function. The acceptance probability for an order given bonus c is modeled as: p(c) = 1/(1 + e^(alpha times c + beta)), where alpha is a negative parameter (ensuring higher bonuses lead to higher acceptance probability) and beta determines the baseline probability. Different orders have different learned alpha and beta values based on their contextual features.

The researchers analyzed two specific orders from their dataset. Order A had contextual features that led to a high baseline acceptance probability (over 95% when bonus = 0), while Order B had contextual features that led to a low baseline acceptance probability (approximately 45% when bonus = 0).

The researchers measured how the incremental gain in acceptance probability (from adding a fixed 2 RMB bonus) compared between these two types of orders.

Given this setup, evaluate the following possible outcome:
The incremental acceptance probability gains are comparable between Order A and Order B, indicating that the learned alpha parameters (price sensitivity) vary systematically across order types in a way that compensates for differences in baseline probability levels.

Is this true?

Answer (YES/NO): NO